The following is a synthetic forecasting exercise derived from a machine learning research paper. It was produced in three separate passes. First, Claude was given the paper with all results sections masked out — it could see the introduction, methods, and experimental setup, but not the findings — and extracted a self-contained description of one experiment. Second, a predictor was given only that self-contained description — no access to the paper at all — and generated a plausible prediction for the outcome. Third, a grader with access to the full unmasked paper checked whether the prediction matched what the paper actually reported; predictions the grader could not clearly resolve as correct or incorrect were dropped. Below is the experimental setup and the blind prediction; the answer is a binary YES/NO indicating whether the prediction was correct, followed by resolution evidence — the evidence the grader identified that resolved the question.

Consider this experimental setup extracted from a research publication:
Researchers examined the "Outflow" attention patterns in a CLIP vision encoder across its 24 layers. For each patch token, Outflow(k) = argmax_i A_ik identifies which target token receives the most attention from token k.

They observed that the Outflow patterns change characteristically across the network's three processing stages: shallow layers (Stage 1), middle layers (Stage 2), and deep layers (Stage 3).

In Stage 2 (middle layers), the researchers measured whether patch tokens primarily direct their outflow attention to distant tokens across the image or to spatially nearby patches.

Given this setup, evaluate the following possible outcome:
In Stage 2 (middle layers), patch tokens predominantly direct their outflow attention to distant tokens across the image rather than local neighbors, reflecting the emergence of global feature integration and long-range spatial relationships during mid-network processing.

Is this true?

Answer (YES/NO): NO